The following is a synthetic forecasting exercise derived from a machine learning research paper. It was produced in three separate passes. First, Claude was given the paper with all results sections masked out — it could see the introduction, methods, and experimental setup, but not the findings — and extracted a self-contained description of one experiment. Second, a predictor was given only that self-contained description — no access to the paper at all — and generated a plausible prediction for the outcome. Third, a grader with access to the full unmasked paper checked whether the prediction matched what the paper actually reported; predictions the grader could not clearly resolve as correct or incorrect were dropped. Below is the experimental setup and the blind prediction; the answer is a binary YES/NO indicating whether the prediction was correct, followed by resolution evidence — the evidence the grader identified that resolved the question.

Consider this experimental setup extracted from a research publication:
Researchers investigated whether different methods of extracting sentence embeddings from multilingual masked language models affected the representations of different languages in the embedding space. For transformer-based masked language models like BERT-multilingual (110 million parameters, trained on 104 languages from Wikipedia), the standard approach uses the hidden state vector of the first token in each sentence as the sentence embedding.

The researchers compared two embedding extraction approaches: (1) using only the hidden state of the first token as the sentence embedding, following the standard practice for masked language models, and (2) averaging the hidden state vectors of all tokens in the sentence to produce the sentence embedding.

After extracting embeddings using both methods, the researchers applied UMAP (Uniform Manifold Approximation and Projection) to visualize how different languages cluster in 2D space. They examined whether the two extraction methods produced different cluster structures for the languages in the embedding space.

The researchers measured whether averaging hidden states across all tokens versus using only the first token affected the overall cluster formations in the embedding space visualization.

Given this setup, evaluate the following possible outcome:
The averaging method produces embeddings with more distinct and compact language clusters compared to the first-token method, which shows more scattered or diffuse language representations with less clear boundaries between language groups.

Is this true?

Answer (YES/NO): NO